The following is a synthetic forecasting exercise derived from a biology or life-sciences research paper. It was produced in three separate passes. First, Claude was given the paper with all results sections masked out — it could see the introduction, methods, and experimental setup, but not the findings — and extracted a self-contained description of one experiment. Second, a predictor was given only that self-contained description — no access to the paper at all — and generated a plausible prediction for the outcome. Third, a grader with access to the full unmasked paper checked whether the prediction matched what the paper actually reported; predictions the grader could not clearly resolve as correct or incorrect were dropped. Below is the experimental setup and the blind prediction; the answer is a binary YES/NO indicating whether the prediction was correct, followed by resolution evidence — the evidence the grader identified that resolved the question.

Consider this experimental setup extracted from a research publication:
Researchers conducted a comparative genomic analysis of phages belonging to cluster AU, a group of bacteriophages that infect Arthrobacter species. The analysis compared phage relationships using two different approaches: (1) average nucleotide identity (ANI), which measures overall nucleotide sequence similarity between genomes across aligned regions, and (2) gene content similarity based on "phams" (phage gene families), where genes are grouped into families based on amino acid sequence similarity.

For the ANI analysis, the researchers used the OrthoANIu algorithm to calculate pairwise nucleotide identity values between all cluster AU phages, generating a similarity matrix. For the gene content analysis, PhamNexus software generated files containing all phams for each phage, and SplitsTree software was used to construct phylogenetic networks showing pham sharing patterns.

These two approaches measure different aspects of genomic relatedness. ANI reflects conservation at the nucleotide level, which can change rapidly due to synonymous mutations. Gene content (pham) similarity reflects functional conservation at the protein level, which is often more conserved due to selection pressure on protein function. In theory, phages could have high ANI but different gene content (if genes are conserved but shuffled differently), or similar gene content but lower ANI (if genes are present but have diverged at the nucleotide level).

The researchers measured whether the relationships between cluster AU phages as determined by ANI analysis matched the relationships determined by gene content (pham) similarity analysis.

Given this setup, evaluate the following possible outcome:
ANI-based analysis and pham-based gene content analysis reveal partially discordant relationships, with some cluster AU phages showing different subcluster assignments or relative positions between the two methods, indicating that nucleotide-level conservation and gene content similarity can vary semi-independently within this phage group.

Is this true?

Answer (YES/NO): YES